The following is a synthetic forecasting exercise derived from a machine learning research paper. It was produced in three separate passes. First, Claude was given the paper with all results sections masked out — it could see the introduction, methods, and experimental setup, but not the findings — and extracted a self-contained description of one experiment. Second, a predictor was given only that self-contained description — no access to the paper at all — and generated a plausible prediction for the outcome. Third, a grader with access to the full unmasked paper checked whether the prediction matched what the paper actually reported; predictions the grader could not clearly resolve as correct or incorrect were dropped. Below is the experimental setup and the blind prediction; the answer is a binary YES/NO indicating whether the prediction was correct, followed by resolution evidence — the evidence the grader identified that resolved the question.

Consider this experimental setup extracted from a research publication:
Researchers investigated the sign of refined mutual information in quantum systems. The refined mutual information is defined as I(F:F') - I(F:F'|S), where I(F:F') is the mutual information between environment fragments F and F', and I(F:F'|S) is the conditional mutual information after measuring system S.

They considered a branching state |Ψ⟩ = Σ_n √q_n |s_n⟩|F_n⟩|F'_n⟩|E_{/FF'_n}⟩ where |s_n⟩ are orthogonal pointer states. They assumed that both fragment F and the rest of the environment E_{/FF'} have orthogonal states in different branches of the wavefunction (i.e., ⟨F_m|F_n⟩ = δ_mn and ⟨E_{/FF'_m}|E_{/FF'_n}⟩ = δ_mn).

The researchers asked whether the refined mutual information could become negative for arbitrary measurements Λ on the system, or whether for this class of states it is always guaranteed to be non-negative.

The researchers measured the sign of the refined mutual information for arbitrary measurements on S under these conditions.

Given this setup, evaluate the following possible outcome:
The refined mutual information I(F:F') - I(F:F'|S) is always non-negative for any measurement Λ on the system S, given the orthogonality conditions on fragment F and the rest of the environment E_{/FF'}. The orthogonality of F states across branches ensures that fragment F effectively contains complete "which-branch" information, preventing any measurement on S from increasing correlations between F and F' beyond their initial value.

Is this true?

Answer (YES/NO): YES